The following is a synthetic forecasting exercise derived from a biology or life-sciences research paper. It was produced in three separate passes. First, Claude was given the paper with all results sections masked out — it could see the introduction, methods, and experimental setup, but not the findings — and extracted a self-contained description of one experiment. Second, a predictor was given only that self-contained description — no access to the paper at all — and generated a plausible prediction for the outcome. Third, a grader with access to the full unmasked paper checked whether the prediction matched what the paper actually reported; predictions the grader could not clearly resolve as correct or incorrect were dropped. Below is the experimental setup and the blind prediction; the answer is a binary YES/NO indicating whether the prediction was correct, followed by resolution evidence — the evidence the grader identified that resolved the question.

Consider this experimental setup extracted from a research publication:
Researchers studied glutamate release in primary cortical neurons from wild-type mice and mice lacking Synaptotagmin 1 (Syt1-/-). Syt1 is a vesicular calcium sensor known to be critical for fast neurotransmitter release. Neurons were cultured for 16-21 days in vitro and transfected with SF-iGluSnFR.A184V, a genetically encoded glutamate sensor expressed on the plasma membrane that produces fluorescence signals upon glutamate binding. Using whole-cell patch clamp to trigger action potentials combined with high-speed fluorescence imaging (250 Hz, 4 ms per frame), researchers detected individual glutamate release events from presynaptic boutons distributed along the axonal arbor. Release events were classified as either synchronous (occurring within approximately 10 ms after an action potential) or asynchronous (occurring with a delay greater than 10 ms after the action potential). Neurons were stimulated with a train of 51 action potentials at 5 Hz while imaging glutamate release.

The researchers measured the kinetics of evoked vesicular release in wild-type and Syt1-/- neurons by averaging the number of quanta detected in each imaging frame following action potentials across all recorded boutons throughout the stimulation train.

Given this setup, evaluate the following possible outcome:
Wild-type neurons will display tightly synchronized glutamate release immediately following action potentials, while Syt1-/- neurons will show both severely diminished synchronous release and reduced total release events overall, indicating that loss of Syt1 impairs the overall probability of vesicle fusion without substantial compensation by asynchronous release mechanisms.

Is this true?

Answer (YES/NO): NO